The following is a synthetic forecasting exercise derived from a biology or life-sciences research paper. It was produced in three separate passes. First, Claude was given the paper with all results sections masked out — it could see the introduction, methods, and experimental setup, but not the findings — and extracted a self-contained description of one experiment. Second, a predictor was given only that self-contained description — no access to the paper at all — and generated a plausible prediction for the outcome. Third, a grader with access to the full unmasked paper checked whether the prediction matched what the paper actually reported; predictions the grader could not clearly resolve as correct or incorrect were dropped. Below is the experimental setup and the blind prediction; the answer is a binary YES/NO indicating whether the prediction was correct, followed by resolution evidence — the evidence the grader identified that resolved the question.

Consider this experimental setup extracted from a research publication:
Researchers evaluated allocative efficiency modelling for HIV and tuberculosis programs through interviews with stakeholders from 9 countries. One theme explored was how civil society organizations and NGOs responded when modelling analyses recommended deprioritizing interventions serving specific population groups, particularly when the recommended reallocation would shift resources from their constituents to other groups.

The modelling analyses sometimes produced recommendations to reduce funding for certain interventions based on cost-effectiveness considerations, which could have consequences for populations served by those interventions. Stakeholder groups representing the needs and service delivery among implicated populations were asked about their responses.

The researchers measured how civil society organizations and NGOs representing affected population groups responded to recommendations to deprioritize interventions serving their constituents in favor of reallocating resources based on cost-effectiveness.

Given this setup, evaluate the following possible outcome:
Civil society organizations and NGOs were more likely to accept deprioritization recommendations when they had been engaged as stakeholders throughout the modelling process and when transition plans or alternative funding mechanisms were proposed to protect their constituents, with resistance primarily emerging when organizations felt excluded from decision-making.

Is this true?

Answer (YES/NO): NO